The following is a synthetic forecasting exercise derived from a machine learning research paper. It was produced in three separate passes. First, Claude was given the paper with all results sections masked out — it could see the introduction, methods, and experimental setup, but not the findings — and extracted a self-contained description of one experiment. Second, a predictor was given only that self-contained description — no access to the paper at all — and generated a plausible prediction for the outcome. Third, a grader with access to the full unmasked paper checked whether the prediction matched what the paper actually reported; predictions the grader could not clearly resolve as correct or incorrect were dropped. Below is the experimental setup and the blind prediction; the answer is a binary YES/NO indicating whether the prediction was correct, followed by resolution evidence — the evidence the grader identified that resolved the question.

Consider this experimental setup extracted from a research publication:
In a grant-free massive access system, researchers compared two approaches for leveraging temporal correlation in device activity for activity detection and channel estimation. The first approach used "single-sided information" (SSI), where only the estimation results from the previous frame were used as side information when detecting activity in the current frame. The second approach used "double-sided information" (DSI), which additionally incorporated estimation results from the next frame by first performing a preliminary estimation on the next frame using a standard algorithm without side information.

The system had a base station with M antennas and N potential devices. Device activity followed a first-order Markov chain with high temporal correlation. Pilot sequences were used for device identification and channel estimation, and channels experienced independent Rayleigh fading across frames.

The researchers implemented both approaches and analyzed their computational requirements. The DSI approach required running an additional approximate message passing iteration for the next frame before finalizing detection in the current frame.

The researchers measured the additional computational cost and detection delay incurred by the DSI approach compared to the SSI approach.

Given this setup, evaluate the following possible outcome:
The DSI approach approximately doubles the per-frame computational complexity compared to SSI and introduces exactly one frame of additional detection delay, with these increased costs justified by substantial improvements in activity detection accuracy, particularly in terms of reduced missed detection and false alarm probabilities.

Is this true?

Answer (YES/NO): YES